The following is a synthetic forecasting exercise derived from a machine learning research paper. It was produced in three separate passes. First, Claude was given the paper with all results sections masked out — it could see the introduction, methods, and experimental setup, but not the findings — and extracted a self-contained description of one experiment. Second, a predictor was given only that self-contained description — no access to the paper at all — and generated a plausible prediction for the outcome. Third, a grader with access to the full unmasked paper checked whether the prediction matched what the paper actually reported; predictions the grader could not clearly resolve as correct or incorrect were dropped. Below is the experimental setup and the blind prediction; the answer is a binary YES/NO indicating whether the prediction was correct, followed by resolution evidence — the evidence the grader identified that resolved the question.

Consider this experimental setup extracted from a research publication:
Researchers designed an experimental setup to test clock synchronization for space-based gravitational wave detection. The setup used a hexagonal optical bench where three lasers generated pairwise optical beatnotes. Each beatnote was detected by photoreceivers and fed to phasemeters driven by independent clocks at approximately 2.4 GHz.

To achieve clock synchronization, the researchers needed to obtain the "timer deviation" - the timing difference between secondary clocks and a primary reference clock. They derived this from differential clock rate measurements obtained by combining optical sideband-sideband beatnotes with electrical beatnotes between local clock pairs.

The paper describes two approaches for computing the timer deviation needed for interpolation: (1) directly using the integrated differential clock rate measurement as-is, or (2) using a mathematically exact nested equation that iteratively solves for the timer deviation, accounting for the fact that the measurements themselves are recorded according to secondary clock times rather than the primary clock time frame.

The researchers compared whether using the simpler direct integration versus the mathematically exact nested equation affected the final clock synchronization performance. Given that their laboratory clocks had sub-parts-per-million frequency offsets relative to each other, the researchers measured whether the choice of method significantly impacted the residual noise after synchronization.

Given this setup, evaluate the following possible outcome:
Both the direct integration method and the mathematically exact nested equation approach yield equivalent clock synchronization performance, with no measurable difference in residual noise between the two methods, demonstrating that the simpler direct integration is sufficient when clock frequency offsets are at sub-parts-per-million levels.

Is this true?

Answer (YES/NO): YES